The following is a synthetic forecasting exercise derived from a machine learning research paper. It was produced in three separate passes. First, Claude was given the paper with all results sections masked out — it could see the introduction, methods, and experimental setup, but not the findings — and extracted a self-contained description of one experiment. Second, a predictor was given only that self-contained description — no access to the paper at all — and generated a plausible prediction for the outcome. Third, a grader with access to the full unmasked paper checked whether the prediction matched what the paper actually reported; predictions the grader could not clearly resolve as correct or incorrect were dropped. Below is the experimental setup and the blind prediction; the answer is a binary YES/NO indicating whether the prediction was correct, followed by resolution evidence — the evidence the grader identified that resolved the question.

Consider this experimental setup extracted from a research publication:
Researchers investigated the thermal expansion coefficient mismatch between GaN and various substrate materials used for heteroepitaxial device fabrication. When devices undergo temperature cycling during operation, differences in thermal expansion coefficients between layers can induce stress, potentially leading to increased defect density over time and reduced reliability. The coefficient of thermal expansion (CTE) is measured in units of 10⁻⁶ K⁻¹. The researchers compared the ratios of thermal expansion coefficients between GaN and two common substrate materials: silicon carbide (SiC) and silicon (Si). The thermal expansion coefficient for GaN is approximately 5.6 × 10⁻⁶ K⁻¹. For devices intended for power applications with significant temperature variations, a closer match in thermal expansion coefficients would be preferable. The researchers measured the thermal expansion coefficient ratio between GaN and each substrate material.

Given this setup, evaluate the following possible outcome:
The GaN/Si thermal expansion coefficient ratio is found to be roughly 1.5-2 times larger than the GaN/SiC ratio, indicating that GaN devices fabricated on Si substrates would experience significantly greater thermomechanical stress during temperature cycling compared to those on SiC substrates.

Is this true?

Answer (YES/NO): YES